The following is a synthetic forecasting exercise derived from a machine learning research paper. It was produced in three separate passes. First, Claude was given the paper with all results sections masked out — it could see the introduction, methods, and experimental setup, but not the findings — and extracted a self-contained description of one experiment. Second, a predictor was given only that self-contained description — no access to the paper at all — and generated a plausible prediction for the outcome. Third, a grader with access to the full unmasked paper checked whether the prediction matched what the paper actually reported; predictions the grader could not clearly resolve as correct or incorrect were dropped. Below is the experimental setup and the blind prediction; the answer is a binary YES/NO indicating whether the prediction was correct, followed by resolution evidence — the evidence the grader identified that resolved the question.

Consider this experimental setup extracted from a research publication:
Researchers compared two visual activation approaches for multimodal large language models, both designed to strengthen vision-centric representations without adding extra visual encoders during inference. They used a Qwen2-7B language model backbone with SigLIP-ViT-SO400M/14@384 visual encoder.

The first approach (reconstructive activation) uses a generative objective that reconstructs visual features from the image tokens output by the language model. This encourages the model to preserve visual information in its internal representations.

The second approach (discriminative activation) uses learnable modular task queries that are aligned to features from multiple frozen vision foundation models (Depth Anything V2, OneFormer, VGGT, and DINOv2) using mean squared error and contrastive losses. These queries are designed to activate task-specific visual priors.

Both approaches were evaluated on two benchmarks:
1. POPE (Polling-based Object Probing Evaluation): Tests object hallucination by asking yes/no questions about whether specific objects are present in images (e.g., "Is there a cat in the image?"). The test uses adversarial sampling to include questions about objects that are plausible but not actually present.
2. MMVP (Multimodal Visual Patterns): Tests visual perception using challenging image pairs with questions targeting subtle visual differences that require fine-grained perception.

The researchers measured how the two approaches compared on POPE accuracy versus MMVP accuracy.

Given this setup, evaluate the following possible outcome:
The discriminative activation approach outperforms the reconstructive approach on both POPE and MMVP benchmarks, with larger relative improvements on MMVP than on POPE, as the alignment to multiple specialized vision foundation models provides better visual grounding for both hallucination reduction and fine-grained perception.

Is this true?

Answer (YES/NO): NO